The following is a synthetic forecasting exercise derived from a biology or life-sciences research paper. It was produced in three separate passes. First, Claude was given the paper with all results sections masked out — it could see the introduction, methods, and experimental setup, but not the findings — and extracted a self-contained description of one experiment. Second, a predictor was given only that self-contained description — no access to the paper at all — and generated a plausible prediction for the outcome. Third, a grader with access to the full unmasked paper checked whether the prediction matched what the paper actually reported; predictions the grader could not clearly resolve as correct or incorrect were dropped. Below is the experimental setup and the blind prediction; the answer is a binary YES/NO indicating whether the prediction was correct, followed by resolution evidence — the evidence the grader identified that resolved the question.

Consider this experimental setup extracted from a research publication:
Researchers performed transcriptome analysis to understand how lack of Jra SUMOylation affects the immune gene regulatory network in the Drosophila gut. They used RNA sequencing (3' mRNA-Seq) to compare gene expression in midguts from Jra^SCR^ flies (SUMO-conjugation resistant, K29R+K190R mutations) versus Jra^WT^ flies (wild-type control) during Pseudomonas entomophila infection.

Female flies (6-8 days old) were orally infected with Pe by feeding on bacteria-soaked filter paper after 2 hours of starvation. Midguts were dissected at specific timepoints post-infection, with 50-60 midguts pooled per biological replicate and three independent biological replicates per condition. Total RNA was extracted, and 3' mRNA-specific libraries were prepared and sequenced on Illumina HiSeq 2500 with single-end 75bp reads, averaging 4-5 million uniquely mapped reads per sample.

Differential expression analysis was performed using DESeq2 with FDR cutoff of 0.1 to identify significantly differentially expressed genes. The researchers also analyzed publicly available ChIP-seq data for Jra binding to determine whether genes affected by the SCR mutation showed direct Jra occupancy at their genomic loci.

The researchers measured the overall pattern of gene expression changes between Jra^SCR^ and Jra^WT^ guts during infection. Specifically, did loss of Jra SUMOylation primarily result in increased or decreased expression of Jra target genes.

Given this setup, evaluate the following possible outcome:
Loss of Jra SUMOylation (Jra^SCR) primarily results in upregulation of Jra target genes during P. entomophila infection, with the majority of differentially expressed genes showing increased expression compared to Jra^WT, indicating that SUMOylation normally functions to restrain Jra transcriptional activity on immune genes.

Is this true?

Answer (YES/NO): NO